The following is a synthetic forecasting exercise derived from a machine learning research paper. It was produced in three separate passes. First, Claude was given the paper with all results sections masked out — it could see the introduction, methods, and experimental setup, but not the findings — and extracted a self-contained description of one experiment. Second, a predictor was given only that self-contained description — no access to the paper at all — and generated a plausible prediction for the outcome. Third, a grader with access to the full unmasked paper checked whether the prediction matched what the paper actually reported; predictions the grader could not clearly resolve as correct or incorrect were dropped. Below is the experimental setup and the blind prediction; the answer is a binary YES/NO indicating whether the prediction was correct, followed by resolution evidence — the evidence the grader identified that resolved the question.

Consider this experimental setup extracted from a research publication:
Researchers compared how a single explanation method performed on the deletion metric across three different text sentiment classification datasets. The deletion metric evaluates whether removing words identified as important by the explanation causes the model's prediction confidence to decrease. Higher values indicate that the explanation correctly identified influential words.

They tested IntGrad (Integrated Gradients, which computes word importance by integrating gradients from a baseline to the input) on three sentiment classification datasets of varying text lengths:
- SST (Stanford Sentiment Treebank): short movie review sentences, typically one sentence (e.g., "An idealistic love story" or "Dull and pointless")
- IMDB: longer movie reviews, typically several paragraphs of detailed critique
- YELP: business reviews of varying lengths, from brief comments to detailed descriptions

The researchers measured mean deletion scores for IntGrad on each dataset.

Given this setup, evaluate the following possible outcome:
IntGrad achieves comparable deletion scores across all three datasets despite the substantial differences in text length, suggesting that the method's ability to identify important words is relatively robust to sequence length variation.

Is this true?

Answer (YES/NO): NO